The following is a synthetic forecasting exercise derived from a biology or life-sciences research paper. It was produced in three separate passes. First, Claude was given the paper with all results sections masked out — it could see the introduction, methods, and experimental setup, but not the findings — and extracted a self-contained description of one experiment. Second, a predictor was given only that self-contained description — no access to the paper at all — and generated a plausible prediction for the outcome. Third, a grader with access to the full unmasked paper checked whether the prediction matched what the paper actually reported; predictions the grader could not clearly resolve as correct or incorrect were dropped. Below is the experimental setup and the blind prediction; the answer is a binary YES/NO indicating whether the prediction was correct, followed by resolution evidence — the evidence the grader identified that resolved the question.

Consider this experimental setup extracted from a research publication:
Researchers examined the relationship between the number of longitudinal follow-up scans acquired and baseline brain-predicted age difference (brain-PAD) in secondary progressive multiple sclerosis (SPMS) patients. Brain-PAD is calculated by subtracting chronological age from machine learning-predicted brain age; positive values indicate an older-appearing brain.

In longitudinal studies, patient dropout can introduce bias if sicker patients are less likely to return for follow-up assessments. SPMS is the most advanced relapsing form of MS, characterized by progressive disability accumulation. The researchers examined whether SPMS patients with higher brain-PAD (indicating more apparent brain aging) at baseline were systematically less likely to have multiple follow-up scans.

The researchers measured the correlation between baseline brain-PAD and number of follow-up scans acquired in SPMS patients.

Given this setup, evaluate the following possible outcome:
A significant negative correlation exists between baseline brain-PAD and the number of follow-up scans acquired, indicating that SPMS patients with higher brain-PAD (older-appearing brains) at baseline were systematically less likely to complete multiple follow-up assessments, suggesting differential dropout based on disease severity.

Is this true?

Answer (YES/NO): YES